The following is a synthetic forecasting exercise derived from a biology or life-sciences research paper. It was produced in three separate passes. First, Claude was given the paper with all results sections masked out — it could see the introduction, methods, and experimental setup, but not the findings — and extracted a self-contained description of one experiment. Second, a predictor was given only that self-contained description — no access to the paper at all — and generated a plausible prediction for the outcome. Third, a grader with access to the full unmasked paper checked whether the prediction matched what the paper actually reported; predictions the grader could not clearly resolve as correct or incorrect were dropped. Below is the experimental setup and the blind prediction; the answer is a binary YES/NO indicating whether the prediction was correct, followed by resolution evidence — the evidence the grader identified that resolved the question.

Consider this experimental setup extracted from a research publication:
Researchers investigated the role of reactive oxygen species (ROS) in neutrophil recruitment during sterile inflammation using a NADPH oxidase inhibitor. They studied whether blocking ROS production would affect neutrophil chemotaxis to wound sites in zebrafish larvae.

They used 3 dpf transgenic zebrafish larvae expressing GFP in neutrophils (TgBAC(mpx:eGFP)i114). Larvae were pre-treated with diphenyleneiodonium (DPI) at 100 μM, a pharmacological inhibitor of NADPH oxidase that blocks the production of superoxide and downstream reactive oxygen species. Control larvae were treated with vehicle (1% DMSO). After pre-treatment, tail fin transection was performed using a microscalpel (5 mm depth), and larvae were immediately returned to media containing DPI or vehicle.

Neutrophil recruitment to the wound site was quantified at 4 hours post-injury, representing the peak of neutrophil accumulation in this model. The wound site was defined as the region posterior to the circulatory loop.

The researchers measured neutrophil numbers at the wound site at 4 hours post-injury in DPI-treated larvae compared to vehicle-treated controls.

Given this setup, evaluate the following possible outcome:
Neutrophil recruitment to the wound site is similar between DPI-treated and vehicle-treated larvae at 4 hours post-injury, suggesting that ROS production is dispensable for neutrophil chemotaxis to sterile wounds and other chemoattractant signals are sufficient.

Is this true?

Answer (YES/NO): NO